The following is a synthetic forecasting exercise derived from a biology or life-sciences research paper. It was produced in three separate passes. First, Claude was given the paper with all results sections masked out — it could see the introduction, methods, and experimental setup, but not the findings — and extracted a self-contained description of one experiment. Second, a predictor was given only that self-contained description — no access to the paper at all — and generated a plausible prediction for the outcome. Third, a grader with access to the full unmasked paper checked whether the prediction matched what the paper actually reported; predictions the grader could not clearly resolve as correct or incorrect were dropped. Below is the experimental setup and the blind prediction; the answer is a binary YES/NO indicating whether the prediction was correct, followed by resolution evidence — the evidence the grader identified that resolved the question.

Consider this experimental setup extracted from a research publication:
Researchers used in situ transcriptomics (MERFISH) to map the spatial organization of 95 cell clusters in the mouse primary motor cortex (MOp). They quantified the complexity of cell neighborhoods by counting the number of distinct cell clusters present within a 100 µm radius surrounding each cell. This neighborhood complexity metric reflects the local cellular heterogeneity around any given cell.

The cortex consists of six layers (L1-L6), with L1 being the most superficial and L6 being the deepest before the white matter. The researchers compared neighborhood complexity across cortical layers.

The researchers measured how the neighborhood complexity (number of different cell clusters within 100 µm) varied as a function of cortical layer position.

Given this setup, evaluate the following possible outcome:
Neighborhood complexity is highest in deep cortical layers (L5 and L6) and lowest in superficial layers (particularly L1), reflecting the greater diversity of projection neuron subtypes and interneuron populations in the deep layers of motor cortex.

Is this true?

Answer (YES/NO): YES